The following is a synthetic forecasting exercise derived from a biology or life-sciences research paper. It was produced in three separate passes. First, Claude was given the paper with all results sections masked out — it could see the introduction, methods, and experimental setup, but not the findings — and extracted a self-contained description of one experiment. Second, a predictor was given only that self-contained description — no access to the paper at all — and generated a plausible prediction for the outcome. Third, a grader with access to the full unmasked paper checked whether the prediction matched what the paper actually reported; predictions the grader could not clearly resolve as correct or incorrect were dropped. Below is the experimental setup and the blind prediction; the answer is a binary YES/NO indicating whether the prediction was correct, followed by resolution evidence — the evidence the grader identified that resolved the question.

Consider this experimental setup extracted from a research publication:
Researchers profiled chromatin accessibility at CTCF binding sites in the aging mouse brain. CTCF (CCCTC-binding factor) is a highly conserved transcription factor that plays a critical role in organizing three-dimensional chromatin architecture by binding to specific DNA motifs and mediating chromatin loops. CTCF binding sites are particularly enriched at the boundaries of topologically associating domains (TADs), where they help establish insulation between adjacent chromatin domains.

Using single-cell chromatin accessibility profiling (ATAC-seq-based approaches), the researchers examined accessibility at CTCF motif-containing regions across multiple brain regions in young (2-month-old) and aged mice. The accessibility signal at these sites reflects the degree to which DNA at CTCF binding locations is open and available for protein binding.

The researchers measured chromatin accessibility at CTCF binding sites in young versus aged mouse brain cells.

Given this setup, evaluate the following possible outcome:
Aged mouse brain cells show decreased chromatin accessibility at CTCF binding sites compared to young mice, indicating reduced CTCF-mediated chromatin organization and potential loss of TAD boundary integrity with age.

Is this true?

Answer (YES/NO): NO